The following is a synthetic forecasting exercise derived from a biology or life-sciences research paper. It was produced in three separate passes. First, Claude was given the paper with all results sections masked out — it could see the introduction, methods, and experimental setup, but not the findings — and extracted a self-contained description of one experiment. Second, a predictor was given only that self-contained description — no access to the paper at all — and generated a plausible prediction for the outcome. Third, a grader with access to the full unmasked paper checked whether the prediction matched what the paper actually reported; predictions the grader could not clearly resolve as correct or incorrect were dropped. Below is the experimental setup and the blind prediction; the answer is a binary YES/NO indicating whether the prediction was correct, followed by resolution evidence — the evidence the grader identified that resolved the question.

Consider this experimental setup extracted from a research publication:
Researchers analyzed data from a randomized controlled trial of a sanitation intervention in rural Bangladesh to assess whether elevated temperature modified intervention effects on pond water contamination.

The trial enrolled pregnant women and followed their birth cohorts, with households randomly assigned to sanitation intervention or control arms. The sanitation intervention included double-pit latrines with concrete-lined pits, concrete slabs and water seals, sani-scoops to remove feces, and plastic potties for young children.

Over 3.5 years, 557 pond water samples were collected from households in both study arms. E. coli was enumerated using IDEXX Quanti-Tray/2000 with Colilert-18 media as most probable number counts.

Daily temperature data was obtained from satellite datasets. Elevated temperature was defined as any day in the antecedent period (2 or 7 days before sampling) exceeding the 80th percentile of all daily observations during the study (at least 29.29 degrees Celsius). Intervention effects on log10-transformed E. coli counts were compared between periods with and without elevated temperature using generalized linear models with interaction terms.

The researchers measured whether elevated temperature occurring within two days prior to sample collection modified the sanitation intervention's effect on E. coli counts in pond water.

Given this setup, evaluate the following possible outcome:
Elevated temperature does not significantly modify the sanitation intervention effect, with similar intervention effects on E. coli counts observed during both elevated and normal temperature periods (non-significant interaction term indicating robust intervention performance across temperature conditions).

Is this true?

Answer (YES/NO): NO